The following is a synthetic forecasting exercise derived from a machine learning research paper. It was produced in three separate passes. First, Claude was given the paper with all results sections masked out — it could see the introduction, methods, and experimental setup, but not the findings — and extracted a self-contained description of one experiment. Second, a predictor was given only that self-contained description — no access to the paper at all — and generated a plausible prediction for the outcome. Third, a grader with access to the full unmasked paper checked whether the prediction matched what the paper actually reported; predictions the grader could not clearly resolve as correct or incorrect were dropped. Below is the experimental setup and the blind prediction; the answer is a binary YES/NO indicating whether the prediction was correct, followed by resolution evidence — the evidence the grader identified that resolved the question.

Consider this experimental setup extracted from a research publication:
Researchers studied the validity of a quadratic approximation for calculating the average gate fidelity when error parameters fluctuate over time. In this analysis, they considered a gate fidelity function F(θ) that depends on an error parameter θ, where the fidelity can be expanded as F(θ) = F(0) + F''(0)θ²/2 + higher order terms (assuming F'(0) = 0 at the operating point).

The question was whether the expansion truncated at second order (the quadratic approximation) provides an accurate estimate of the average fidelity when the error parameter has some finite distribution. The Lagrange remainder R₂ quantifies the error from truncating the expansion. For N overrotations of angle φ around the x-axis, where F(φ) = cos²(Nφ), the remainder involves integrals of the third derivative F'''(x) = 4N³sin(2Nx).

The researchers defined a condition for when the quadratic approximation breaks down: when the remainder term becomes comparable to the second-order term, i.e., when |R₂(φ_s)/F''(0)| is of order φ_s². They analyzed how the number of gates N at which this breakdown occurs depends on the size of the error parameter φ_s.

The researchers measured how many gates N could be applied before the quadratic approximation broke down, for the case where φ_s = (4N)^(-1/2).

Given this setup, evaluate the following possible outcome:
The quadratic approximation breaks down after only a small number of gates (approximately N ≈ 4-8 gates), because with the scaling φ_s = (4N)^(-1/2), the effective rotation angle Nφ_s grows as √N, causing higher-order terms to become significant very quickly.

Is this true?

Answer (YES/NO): NO